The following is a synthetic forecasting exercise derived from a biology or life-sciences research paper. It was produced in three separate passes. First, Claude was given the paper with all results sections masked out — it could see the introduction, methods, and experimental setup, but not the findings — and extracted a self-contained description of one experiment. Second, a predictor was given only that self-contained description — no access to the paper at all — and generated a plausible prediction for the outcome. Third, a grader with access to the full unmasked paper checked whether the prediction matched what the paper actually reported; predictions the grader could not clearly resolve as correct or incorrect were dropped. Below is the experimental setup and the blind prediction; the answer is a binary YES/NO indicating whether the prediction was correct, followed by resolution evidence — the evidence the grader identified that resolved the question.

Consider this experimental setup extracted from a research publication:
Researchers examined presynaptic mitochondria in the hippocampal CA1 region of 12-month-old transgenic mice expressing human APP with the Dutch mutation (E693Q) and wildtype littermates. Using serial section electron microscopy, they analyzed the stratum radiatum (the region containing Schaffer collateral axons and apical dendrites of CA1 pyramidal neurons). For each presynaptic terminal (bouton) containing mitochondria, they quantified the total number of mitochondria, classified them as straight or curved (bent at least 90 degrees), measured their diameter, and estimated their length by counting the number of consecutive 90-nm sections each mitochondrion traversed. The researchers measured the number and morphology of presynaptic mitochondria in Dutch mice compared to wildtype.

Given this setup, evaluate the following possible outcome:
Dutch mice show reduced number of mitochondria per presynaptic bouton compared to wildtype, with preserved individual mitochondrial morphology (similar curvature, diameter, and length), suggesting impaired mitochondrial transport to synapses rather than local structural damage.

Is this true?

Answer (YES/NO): NO